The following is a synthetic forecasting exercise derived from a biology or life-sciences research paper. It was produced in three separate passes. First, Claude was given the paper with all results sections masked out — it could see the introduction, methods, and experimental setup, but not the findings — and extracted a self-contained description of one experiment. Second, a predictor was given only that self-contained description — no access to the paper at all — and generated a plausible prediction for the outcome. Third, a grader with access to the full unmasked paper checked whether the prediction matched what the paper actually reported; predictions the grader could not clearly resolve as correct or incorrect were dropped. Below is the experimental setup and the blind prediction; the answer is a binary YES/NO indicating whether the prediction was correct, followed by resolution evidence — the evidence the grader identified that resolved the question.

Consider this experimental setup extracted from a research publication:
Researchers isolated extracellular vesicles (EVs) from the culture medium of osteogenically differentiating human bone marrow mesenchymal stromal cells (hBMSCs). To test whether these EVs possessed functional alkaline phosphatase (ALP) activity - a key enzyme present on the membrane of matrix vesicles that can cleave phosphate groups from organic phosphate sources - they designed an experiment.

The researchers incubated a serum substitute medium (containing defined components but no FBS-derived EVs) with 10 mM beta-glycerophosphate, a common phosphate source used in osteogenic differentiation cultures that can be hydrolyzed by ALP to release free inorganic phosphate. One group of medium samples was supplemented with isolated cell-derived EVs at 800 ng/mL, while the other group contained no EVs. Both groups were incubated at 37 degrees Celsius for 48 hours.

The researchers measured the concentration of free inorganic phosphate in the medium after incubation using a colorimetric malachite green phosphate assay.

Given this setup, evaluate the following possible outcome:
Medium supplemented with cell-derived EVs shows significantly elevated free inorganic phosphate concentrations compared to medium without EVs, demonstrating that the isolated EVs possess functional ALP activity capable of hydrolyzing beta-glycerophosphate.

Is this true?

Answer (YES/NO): YES